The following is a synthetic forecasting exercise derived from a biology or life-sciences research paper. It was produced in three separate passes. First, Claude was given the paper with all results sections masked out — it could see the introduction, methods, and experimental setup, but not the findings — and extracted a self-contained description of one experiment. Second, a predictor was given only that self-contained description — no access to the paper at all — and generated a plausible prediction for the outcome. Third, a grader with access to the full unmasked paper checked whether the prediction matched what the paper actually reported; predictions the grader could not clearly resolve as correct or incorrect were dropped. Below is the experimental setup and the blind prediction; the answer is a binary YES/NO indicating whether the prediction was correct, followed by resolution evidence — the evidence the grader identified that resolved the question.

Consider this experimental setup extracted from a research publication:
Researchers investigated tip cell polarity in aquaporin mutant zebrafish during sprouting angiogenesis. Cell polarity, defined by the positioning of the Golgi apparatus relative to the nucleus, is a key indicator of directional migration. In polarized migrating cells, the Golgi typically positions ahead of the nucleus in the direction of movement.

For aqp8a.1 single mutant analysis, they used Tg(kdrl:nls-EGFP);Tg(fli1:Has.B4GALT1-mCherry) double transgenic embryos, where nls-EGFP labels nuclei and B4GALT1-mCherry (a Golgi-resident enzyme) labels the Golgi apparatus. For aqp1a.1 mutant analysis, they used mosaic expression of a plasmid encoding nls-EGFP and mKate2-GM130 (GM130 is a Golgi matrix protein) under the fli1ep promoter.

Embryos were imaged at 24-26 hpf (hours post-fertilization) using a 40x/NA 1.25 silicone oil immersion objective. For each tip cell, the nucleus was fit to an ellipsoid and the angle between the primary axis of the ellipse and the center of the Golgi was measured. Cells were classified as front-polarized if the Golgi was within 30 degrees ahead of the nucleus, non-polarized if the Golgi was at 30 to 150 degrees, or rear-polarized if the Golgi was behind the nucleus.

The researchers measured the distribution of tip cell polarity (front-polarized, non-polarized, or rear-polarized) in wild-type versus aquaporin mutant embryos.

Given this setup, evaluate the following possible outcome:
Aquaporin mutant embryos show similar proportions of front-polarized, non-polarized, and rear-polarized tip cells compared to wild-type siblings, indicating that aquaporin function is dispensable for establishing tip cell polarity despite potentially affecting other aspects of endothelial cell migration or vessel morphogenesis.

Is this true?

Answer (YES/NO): YES